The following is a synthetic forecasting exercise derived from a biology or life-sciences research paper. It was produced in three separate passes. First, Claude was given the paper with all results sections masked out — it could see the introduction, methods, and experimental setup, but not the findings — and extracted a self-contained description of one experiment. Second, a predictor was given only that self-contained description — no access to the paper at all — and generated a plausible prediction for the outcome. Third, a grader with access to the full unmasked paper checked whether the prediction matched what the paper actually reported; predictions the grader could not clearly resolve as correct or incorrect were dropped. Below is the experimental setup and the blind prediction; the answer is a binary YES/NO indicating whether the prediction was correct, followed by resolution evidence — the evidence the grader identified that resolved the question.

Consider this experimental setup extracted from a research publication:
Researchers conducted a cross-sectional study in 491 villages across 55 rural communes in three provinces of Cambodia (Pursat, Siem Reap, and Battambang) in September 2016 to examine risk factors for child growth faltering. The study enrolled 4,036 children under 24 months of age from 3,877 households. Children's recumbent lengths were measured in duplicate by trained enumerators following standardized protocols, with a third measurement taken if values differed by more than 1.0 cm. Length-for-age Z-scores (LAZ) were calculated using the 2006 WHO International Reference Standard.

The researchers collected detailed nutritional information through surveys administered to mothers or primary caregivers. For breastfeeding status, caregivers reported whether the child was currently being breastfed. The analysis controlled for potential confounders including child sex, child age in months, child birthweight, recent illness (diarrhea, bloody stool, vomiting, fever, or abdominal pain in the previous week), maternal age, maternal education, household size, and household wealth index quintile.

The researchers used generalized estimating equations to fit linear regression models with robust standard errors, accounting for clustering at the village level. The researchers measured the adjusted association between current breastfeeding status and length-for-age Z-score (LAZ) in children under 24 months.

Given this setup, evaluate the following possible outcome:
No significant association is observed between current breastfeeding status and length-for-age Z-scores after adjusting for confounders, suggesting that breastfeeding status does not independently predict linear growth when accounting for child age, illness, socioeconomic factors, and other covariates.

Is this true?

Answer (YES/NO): NO